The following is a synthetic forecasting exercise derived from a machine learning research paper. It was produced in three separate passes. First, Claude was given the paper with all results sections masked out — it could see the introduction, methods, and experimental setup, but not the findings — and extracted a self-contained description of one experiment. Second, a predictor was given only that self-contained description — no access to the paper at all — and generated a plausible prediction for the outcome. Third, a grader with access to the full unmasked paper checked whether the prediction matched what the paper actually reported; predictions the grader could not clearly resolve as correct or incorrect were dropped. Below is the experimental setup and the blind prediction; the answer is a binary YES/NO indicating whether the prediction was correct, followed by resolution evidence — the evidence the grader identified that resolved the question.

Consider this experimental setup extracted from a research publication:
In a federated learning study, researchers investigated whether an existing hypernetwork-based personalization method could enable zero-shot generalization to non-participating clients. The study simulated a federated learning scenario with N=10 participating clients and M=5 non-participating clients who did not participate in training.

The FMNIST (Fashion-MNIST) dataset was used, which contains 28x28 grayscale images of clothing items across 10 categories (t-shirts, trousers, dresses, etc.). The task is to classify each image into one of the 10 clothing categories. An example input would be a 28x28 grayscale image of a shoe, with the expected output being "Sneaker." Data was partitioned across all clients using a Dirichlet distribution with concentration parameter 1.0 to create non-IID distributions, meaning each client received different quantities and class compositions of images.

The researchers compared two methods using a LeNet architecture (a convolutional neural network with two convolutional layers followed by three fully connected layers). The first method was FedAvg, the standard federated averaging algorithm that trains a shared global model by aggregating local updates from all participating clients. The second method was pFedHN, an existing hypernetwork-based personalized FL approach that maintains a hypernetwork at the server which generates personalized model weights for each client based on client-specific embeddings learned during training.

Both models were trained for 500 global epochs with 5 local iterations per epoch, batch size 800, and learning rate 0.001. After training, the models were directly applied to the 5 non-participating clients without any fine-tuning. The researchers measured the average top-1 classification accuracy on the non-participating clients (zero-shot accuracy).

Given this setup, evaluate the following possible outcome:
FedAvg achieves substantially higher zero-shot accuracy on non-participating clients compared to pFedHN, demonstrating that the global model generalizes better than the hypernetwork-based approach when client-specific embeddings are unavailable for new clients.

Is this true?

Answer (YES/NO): YES